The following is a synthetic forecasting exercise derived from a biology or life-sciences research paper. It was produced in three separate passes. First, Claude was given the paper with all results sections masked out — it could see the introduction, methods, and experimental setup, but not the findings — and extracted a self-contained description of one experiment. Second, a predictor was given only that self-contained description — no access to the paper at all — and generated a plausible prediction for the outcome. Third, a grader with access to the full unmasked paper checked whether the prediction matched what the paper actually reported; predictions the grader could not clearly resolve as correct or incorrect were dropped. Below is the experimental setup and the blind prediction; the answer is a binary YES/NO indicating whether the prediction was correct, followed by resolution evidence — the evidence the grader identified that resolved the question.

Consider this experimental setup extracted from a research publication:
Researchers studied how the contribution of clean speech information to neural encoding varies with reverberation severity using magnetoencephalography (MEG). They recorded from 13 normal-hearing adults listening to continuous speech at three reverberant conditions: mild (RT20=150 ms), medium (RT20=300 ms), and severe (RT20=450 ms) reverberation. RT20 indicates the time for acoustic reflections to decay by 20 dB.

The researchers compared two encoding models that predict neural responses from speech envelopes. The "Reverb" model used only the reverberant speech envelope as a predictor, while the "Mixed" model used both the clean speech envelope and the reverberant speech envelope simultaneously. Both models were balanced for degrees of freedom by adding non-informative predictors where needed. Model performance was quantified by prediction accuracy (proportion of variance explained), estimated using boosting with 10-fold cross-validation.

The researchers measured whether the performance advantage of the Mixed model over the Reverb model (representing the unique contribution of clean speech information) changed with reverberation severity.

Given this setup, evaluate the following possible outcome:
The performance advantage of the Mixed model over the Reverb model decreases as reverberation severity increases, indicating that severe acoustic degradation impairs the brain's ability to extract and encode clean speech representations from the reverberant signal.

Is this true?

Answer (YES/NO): NO